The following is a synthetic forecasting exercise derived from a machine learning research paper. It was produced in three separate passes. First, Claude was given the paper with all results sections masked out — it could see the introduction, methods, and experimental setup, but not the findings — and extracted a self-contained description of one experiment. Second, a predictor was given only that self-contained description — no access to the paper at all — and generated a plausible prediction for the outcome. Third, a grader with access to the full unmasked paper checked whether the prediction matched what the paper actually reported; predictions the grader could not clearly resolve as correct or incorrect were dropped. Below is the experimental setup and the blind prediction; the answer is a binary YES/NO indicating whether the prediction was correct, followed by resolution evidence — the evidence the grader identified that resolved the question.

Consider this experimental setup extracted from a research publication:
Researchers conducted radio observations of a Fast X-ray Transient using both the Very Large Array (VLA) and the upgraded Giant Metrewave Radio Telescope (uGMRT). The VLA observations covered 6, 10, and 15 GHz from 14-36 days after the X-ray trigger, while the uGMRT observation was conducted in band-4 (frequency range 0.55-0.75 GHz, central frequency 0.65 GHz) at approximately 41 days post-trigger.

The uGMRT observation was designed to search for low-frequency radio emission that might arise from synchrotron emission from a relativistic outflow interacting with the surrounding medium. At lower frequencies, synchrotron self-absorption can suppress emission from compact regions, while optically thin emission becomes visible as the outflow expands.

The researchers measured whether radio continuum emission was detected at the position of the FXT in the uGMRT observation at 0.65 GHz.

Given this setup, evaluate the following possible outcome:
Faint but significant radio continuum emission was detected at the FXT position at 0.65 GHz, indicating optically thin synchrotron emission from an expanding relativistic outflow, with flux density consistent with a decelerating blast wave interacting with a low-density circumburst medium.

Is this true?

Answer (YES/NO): NO